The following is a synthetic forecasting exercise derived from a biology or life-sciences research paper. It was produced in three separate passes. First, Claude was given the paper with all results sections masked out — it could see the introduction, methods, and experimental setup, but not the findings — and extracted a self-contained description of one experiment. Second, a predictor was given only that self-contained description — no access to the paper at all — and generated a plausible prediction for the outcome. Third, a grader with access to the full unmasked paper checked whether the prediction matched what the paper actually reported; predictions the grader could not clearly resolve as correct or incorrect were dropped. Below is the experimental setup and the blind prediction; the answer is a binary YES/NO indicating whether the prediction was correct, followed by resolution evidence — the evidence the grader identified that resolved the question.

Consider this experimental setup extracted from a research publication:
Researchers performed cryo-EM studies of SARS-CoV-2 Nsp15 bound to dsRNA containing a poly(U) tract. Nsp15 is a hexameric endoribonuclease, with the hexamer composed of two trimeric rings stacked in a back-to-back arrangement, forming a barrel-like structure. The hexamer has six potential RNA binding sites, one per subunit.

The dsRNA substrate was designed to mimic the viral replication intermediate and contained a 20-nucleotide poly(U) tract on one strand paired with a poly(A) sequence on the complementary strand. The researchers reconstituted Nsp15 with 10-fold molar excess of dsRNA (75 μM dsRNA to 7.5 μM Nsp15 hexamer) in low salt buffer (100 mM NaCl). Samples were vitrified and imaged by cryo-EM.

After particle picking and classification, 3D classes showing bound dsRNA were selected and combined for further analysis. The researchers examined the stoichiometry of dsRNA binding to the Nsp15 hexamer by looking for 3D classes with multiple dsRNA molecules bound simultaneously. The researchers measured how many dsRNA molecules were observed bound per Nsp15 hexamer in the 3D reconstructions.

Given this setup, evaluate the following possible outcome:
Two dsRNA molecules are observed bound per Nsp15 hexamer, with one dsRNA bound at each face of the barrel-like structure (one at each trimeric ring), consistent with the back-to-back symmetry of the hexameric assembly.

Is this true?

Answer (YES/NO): NO